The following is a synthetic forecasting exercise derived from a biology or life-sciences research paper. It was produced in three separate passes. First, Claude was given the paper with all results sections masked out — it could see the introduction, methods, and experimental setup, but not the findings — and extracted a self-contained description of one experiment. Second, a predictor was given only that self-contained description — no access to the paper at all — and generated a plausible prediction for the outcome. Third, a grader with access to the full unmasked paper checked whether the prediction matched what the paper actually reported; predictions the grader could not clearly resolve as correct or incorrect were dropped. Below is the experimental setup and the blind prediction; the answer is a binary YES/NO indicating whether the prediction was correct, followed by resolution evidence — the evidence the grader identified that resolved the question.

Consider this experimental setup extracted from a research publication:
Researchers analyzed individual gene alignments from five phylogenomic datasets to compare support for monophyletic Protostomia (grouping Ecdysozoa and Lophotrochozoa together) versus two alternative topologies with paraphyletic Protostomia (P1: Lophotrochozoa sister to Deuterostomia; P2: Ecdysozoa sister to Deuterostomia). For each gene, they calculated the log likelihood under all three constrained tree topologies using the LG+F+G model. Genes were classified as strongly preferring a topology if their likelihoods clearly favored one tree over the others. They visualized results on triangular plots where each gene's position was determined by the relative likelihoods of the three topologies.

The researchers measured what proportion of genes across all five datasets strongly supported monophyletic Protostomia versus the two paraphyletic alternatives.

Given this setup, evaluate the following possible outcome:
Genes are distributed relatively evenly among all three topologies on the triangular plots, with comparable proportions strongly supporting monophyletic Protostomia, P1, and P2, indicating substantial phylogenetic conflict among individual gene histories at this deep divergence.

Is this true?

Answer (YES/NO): NO